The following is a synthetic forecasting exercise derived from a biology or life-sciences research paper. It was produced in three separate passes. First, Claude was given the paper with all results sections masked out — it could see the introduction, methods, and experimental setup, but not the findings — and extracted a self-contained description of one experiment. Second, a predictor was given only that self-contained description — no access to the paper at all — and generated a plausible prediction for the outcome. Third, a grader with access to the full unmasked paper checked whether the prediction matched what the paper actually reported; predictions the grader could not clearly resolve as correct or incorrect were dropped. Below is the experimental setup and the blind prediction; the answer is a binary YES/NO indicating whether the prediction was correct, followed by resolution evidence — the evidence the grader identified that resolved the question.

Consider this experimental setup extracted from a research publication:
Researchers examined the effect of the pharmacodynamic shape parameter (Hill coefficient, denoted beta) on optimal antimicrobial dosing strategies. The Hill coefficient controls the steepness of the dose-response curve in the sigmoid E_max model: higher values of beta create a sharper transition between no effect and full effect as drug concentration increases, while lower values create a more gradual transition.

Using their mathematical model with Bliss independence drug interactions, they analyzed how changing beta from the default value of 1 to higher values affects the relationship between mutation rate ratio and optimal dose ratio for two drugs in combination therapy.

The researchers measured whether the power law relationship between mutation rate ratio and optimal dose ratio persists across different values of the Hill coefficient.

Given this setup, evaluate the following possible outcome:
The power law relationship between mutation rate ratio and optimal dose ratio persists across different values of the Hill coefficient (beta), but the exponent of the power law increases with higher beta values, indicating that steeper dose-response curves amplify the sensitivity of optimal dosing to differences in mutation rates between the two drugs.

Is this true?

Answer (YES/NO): NO